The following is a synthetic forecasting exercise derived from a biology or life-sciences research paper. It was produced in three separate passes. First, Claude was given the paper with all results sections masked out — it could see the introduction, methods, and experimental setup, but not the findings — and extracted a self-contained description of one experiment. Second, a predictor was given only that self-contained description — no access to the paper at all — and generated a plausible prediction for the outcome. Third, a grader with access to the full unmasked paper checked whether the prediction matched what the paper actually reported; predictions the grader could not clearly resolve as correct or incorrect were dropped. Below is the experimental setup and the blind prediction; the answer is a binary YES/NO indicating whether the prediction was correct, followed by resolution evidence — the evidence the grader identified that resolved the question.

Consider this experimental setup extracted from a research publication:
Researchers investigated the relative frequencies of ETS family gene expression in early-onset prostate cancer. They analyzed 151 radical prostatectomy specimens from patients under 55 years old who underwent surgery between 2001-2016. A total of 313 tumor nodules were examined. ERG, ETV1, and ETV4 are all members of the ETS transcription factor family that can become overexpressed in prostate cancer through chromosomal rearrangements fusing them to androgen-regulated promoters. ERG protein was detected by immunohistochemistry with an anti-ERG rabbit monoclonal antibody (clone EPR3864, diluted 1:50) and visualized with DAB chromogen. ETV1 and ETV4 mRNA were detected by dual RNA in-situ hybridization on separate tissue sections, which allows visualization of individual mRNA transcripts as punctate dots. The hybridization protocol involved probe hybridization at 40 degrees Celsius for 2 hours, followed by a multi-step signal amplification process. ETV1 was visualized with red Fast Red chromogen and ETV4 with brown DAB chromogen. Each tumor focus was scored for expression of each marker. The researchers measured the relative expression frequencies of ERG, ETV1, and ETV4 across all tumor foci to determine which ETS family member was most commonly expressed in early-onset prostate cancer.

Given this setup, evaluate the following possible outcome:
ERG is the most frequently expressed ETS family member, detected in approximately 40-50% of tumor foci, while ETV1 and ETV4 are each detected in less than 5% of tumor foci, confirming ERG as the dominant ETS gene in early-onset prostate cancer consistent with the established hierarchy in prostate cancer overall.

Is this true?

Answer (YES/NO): NO